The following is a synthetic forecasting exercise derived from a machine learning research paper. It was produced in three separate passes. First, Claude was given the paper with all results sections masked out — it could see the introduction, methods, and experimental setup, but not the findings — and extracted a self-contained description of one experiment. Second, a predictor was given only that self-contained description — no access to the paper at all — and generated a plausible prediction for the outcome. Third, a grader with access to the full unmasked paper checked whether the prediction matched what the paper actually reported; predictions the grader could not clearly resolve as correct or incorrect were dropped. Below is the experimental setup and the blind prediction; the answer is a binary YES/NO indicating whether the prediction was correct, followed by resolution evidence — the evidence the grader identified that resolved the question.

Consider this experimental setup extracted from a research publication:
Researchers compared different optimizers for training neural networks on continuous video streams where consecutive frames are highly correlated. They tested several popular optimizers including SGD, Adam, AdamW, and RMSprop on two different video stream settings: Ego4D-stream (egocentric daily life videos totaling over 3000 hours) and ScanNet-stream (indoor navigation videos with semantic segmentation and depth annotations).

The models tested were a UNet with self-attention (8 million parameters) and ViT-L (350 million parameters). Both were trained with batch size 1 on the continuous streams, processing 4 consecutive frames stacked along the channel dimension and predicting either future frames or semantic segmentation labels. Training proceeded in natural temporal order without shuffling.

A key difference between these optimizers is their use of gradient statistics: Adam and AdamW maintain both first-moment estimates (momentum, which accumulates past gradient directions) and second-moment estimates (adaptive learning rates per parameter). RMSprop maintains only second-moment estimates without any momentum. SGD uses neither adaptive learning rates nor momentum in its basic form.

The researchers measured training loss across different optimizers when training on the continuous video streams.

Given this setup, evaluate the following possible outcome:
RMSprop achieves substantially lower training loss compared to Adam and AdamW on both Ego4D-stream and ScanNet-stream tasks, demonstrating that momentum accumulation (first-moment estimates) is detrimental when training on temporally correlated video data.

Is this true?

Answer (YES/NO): YES